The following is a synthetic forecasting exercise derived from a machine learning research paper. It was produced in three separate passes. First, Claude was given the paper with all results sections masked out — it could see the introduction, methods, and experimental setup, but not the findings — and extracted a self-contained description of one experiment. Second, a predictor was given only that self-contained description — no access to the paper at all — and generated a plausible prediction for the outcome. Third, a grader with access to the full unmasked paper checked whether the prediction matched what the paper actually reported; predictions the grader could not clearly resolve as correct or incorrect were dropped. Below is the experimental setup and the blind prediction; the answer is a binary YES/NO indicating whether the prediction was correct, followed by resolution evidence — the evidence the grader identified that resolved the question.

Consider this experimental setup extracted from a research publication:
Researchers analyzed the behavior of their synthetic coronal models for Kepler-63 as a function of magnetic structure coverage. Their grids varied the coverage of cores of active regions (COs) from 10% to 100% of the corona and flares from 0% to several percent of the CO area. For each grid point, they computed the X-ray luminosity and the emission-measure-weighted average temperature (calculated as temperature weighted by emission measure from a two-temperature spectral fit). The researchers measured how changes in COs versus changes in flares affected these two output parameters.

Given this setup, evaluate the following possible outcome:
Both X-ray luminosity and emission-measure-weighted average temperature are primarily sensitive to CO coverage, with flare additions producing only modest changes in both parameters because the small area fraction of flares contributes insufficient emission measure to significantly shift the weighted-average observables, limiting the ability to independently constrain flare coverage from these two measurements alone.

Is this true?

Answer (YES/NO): NO